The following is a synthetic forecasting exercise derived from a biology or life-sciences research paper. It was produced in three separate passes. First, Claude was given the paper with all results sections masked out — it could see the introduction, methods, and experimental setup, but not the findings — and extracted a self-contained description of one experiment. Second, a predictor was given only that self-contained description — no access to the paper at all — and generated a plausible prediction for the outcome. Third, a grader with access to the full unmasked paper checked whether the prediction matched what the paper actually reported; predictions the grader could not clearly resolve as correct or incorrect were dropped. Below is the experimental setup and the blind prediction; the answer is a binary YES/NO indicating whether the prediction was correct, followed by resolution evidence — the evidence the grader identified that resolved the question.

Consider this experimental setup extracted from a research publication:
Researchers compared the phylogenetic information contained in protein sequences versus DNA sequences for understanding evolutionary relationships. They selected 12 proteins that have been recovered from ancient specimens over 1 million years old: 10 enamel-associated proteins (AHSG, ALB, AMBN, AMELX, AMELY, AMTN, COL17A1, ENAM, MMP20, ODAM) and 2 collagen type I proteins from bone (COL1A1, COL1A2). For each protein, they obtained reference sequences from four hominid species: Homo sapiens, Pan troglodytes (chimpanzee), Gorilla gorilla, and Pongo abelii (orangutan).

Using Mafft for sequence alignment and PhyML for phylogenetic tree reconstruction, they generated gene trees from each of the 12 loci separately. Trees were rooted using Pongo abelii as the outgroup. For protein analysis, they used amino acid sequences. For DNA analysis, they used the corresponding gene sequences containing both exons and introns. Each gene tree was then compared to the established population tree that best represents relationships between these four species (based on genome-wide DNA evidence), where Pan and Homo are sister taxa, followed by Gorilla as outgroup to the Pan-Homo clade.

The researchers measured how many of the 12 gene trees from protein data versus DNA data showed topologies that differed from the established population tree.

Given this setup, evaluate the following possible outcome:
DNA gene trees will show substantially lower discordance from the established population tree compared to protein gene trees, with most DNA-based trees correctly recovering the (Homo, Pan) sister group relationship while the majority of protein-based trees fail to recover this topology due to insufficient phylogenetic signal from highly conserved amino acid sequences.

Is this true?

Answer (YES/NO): NO